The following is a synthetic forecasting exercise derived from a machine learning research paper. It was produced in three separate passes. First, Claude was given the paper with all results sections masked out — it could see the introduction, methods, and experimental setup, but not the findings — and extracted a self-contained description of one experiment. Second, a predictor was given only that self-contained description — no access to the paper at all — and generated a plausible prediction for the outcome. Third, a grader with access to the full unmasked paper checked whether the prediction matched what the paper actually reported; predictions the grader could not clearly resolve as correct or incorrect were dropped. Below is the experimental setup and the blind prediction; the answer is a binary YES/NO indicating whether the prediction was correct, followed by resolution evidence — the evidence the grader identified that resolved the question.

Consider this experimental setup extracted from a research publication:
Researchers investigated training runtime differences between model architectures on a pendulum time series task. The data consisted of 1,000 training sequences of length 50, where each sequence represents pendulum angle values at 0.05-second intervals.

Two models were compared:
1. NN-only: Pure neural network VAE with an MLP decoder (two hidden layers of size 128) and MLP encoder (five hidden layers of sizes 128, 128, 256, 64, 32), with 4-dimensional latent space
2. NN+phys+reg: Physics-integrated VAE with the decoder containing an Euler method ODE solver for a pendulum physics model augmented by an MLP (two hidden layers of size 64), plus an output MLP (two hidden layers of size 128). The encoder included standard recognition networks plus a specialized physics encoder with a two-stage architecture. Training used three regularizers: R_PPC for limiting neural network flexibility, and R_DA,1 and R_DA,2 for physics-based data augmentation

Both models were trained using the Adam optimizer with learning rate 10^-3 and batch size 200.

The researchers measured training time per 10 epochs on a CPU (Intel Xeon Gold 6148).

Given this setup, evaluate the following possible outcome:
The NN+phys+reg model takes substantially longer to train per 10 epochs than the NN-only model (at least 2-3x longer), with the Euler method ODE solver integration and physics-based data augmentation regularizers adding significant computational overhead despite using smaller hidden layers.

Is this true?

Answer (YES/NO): NO